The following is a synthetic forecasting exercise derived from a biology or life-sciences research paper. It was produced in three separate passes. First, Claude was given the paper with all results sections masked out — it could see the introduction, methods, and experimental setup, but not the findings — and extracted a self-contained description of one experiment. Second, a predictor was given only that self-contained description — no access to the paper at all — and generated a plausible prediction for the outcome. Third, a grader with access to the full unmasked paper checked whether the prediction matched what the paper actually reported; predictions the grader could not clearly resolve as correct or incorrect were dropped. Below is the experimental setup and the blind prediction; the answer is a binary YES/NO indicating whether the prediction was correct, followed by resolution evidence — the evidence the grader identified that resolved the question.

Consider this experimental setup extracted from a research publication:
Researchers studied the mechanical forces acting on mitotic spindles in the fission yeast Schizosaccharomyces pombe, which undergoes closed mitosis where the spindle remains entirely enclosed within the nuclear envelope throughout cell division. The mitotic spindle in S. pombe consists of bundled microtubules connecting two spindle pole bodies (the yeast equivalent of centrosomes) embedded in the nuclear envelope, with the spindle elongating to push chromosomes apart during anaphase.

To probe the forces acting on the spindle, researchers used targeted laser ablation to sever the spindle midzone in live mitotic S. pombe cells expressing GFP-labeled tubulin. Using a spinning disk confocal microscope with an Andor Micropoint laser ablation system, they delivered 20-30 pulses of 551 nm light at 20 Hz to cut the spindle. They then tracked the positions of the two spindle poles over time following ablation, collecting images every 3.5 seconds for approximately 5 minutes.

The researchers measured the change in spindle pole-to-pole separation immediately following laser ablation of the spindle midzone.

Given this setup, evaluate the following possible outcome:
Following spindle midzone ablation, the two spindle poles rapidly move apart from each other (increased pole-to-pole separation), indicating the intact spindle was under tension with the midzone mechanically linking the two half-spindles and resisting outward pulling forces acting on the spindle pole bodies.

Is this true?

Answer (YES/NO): NO